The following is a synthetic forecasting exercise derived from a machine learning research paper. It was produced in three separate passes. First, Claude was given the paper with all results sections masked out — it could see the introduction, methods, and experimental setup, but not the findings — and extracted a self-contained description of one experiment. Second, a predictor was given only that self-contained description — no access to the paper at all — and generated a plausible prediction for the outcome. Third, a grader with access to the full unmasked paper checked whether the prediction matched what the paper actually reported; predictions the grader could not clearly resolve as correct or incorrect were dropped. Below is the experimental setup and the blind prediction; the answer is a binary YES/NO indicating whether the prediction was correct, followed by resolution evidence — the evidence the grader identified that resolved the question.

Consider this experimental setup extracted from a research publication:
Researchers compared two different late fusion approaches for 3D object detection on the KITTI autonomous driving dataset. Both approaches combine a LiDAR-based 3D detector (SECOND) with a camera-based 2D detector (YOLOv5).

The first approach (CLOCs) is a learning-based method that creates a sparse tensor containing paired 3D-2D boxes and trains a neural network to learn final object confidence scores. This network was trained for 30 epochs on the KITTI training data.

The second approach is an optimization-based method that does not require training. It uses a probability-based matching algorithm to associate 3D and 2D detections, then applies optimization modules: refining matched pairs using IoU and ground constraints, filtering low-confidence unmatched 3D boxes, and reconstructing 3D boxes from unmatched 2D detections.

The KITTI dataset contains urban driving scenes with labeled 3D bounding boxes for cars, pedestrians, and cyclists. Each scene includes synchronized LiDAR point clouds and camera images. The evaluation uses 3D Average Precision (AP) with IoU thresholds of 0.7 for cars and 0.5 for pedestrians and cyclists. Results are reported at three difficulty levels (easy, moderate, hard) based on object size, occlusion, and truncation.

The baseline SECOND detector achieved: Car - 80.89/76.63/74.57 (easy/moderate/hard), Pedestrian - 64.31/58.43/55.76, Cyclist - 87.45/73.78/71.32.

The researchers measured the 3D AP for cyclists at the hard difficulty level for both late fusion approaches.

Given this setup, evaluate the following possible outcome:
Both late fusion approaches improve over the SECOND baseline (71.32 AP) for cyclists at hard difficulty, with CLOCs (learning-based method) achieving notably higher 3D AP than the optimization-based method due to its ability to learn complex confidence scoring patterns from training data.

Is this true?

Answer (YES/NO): YES